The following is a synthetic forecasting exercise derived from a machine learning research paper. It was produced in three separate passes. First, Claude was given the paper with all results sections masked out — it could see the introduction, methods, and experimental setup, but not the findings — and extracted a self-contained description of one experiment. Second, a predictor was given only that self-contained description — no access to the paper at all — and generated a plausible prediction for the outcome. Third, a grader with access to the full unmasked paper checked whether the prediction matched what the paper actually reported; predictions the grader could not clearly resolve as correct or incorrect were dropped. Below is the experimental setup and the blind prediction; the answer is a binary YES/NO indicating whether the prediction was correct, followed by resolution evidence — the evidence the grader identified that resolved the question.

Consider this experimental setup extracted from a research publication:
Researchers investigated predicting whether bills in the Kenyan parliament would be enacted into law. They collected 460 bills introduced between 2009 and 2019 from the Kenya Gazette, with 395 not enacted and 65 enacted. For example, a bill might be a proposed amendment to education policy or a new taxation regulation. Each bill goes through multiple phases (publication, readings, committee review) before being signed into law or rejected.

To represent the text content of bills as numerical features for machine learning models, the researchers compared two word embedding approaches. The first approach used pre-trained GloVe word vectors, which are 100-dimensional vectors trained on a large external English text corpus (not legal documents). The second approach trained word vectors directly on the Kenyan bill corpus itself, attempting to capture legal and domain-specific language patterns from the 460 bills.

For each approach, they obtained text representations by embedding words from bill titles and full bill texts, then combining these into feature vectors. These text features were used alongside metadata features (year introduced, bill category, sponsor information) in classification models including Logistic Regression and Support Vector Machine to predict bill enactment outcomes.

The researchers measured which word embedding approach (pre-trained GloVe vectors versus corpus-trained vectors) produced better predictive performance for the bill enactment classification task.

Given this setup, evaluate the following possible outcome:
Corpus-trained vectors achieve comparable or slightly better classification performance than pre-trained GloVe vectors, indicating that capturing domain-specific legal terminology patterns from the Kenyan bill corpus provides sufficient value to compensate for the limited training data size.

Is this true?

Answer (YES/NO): NO